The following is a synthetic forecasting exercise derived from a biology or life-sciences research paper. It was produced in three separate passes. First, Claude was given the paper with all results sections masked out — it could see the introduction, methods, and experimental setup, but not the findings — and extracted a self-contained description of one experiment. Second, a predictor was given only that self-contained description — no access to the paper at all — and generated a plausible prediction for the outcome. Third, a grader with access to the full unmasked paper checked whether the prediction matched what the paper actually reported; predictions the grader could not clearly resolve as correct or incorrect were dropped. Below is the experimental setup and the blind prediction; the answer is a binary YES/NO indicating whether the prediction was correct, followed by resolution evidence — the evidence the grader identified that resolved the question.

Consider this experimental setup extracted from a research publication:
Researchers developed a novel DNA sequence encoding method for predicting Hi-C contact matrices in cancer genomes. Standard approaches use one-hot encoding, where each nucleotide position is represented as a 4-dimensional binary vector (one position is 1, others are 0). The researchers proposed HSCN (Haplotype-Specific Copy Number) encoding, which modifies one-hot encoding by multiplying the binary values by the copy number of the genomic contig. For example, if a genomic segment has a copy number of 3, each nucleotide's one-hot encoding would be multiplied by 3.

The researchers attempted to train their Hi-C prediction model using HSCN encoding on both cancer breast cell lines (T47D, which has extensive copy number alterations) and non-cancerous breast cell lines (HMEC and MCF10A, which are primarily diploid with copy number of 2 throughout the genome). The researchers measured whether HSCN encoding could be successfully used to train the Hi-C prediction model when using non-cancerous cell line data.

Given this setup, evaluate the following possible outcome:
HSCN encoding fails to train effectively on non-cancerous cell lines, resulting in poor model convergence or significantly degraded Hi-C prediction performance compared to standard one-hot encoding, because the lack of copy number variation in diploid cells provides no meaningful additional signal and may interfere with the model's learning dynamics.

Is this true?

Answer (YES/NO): YES